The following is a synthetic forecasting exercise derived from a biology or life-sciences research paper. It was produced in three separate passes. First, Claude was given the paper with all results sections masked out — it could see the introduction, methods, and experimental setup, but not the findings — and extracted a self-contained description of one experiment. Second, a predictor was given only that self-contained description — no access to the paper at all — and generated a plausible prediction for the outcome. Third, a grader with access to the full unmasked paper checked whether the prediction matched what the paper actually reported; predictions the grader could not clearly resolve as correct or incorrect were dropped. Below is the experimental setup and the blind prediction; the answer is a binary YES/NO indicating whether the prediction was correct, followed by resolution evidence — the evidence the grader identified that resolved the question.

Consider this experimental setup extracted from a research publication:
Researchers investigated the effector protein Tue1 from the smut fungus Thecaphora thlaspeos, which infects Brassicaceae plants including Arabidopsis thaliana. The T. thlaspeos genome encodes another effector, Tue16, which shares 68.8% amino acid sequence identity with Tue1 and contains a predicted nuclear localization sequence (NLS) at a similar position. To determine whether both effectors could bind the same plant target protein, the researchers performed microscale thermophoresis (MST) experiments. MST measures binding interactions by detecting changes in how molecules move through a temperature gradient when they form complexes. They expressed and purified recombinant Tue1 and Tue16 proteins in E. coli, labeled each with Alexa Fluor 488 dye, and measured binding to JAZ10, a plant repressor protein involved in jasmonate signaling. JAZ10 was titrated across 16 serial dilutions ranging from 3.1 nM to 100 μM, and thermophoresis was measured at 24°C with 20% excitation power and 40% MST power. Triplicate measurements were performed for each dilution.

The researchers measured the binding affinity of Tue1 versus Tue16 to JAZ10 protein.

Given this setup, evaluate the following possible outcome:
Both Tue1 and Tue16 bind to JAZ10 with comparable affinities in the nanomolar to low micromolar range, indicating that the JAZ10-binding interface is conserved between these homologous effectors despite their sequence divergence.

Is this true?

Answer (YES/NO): NO